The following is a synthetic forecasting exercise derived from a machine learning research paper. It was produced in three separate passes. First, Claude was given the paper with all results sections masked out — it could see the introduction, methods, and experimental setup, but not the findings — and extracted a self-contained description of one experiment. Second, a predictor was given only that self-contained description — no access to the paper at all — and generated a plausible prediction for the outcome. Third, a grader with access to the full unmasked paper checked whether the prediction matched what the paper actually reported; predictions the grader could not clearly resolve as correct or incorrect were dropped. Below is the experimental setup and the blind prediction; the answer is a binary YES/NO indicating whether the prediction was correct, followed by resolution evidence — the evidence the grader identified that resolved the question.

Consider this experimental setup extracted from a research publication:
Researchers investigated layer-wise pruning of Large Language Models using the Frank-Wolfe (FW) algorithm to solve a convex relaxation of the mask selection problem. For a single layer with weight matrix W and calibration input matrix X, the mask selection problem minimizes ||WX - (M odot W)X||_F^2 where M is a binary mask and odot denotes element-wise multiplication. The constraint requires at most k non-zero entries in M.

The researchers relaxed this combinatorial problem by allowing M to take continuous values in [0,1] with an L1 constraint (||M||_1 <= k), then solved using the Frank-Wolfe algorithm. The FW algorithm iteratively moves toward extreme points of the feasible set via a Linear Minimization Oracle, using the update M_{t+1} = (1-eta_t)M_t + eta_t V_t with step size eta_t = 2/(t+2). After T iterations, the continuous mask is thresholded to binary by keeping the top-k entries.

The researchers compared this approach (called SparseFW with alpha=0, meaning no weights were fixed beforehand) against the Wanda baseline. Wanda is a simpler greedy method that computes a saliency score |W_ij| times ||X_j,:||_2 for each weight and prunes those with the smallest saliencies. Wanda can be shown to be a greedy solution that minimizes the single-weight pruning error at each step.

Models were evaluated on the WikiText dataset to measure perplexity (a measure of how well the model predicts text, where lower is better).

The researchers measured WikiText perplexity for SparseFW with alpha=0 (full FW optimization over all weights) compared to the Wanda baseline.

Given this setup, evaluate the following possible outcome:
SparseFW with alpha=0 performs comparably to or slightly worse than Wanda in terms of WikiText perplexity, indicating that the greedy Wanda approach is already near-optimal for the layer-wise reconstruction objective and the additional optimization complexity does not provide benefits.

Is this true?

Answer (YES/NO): NO